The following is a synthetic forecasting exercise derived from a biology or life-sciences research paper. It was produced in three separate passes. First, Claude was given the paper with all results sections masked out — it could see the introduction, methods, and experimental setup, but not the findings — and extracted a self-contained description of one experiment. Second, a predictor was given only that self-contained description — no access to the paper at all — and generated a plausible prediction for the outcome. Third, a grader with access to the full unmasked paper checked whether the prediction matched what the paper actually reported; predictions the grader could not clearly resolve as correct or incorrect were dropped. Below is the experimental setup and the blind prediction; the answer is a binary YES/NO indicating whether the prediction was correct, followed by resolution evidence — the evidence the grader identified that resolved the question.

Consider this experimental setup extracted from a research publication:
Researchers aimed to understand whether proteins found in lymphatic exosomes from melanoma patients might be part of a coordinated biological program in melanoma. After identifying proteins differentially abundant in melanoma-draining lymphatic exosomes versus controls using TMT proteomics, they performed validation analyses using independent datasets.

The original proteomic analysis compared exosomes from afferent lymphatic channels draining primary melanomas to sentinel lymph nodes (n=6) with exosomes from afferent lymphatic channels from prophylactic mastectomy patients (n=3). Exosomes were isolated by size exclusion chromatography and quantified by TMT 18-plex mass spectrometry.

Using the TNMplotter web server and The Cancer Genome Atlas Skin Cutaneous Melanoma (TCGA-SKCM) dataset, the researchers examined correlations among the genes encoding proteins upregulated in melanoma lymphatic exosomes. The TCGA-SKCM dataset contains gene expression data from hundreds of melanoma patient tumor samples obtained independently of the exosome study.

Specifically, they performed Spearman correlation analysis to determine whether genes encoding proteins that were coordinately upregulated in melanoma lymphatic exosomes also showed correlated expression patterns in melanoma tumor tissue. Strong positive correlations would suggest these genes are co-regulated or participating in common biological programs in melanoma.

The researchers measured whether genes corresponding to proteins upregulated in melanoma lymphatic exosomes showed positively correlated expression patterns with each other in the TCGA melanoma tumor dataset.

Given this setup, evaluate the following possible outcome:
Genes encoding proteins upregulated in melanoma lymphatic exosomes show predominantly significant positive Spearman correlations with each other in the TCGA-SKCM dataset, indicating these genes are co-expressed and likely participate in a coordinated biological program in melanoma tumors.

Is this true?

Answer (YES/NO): YES